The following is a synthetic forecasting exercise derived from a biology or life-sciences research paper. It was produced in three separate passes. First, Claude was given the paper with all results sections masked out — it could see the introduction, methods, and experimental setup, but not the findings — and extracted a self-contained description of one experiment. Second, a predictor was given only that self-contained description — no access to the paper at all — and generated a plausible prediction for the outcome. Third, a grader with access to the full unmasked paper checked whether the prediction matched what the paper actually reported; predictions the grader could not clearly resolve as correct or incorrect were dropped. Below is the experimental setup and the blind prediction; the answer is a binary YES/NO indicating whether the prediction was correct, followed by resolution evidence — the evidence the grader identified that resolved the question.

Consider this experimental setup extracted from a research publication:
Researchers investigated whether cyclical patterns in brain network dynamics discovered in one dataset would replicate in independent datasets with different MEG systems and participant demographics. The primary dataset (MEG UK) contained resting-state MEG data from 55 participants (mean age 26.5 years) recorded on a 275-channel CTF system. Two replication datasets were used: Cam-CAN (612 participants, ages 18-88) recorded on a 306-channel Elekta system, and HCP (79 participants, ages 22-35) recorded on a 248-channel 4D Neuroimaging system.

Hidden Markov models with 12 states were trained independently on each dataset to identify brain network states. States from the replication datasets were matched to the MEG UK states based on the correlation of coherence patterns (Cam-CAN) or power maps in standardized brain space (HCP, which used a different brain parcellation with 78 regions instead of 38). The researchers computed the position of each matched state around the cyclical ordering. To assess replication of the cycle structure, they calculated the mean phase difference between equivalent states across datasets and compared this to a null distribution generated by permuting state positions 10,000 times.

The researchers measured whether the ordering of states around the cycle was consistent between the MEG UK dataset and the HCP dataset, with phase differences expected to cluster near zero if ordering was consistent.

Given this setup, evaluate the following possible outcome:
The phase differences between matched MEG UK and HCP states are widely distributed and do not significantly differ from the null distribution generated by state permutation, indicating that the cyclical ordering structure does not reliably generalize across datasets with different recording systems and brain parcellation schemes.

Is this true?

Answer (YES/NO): NO